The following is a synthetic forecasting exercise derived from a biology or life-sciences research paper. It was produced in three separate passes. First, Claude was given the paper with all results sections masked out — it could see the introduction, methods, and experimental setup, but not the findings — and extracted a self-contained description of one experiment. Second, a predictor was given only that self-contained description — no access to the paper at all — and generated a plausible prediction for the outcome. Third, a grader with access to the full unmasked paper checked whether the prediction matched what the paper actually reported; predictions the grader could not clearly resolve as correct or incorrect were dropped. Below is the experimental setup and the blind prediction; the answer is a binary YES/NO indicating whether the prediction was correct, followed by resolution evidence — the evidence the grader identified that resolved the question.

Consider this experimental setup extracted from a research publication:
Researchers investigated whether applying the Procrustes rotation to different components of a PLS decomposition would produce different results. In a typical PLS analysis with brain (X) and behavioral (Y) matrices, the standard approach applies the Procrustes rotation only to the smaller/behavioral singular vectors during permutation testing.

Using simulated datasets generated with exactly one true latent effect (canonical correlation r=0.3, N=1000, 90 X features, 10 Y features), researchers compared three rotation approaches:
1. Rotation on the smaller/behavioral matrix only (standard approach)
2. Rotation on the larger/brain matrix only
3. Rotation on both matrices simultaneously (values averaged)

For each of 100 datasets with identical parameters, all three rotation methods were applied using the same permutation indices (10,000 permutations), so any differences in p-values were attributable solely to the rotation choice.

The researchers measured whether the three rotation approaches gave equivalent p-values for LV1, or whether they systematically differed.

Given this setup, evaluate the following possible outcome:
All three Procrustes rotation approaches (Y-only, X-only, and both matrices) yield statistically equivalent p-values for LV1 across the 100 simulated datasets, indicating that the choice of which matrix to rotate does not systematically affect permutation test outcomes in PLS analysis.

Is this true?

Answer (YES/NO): NO